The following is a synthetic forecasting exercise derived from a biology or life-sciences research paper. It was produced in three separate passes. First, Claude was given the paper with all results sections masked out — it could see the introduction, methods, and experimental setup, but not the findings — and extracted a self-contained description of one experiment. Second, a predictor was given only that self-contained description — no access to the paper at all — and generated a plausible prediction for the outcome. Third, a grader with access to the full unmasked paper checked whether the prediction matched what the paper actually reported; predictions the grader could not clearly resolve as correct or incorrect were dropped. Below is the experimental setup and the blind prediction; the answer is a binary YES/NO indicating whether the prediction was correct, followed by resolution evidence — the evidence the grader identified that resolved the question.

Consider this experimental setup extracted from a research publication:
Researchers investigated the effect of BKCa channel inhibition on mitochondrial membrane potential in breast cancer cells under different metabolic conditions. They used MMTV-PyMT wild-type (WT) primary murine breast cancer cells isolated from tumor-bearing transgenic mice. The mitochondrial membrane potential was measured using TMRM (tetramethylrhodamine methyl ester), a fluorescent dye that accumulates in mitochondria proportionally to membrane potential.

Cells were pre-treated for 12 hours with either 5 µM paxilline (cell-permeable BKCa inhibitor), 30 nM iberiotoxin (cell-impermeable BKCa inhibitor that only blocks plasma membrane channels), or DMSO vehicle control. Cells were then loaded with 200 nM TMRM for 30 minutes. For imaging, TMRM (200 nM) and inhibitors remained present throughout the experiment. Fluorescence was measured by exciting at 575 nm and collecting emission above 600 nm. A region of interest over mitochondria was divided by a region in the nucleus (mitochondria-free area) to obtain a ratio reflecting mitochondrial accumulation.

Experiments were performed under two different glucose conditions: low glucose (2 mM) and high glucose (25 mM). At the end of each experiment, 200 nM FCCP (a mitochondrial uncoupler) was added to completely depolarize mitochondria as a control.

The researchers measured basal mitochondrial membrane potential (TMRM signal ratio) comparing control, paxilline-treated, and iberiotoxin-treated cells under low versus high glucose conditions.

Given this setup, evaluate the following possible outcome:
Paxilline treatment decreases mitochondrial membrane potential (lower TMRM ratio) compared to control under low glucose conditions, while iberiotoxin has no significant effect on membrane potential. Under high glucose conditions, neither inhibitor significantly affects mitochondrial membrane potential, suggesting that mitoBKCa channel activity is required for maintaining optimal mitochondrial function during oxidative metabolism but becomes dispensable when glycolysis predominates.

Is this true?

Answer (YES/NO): NO